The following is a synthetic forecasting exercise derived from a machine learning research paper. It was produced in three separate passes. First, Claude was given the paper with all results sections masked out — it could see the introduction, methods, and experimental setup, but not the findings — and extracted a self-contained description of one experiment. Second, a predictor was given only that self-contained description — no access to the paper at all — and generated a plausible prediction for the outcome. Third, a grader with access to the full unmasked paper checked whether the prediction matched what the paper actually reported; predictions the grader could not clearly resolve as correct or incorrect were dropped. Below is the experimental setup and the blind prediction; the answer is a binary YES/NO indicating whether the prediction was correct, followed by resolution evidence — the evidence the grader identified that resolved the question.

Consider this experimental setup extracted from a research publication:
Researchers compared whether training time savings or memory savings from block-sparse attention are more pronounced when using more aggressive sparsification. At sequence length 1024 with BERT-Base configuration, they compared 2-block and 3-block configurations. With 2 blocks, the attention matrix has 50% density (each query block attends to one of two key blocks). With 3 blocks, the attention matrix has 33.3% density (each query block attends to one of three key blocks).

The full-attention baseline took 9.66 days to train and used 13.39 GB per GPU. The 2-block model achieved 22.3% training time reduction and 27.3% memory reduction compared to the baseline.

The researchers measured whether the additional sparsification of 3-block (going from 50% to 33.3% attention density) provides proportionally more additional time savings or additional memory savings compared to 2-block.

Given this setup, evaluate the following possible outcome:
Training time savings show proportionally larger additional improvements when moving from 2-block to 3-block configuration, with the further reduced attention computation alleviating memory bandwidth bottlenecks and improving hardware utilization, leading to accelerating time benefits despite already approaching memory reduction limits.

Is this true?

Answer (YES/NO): NO